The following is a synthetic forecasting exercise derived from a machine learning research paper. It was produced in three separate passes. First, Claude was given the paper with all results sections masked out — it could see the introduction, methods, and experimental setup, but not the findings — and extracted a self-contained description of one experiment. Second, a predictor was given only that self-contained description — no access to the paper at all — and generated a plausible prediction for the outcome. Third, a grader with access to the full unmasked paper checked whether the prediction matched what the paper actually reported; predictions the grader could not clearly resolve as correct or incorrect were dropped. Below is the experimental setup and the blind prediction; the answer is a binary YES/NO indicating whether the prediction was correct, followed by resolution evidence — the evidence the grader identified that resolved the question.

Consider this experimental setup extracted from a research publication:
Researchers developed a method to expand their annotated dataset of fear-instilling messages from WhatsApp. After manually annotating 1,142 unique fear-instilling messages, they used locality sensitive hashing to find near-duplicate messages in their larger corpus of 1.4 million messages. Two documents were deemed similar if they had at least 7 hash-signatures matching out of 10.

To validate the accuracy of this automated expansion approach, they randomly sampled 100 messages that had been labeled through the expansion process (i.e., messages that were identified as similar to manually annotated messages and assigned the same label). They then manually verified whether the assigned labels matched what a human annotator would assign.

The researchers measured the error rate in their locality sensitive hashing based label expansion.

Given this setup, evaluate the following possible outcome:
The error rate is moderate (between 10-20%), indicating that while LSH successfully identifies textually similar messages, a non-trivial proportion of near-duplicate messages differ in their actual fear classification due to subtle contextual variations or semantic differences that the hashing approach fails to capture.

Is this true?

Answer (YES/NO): NO